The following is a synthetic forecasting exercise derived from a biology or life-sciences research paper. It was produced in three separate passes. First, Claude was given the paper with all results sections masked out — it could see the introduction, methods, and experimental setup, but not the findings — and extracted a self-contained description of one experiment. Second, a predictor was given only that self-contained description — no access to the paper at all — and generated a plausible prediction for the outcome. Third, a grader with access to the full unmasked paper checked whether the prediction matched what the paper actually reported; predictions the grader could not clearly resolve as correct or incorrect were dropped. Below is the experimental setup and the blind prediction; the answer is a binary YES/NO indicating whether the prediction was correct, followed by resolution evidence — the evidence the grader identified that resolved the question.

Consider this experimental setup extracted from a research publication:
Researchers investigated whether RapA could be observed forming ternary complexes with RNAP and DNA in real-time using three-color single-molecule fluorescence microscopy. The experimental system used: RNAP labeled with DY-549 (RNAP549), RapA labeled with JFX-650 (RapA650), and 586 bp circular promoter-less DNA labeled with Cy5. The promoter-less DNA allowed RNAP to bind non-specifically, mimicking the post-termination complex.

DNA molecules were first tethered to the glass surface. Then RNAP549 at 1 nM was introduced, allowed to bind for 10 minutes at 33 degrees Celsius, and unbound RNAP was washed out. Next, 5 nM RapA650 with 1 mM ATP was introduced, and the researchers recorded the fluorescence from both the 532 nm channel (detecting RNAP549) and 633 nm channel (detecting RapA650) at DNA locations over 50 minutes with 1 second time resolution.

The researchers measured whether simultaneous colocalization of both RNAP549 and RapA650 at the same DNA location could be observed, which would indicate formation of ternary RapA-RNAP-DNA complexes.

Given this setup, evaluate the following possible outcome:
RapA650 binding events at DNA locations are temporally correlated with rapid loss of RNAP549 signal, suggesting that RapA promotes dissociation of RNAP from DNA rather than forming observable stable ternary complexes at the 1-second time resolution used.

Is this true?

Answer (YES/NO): NO